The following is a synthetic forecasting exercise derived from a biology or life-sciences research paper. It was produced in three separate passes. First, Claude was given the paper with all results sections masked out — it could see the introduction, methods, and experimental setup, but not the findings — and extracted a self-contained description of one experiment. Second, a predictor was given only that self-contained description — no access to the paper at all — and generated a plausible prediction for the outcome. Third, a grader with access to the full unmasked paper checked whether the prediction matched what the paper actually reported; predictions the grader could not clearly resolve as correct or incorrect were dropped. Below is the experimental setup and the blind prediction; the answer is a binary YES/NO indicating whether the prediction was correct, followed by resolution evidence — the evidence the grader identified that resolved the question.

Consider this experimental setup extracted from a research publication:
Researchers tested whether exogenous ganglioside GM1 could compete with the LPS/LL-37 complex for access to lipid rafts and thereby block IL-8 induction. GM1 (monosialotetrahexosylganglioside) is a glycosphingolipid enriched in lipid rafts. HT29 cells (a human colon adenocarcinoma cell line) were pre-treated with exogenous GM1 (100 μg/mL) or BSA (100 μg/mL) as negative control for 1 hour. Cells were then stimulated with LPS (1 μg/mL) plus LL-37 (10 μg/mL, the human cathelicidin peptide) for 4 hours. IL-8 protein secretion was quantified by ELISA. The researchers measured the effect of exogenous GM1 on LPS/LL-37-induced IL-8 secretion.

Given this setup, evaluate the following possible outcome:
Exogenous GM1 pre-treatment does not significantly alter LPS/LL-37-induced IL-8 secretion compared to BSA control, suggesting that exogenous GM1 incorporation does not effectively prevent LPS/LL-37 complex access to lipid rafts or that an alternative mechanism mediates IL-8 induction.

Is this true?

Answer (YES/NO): NO